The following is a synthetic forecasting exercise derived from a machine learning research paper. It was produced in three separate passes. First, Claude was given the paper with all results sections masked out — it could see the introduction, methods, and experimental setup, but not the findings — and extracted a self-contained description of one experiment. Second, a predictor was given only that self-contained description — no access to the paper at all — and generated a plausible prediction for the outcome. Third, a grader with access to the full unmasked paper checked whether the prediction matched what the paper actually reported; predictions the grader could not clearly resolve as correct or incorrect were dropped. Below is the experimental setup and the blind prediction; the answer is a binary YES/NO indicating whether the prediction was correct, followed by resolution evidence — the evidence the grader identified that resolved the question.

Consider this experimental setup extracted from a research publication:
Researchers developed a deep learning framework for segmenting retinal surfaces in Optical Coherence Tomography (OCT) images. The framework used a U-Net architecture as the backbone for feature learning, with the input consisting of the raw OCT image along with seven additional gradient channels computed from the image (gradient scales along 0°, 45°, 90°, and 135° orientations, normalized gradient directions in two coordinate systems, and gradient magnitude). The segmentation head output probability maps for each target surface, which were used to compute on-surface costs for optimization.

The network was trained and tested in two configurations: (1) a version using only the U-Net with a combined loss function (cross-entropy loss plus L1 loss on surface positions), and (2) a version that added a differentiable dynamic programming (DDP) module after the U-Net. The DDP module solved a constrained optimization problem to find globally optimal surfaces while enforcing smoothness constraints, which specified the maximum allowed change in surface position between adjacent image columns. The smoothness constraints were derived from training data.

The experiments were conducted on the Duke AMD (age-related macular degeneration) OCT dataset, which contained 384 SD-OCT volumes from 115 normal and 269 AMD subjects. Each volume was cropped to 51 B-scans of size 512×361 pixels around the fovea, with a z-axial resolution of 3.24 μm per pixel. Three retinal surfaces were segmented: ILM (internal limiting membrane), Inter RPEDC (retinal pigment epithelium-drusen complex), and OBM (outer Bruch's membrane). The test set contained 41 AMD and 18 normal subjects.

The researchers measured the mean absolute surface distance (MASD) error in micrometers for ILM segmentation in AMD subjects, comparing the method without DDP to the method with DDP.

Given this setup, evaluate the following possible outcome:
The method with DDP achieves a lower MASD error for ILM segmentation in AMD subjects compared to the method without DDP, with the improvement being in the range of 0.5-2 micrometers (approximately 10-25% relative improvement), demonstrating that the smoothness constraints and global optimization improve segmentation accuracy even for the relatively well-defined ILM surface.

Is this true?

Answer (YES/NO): NO